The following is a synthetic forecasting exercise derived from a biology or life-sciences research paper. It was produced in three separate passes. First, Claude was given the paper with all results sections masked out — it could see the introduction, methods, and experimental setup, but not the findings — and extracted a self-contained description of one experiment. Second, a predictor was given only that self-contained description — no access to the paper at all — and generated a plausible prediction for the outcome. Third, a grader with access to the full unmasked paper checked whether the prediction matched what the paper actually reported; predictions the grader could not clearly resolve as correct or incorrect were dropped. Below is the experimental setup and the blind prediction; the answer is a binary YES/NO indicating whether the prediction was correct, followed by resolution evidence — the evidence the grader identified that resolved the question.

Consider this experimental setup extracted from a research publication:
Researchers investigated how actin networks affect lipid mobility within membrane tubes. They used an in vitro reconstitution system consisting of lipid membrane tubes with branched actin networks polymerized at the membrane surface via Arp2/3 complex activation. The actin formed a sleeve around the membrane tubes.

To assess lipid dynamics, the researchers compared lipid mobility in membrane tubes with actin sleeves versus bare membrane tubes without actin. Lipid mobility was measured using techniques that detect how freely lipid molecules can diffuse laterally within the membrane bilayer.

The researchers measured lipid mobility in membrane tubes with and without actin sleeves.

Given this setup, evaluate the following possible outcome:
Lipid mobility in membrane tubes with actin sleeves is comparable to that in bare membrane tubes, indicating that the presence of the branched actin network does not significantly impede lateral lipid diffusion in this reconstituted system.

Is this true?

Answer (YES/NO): NO